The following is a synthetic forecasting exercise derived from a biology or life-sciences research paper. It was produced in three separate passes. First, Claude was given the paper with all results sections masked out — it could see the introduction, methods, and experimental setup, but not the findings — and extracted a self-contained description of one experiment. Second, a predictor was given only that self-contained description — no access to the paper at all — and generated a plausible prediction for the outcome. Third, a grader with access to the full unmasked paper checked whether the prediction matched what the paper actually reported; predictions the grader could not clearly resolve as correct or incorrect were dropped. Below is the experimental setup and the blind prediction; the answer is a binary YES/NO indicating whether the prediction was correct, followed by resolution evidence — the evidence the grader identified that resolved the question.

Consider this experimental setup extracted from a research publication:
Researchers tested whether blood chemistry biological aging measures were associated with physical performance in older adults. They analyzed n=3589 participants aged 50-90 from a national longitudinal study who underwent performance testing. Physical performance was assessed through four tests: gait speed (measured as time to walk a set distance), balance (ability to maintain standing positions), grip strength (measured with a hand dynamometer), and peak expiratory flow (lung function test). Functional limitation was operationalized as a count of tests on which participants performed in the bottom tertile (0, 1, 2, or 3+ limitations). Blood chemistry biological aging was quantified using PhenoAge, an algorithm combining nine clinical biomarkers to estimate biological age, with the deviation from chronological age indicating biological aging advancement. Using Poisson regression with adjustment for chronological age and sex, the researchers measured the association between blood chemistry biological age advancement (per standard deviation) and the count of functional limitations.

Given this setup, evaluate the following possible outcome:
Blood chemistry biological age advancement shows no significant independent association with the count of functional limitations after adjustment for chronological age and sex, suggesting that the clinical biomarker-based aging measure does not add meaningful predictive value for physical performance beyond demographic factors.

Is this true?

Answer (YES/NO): NO